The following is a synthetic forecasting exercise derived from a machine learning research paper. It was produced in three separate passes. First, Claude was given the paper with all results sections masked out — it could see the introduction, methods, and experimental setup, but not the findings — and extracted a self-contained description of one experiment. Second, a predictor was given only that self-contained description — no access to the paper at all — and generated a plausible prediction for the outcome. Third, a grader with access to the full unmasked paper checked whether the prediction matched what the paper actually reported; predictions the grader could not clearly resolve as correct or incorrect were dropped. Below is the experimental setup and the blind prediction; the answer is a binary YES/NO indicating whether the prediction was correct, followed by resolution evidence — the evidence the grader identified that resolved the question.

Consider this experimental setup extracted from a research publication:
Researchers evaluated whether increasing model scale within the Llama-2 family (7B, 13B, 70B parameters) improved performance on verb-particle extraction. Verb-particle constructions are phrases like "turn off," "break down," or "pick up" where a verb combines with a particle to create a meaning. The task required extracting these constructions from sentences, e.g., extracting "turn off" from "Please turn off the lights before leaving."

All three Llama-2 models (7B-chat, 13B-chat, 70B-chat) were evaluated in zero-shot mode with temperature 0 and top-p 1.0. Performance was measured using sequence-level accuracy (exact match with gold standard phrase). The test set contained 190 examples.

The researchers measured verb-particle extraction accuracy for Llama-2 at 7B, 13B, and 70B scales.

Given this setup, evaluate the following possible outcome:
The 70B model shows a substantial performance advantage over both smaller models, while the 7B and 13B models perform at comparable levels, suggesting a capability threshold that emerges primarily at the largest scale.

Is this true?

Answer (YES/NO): NO